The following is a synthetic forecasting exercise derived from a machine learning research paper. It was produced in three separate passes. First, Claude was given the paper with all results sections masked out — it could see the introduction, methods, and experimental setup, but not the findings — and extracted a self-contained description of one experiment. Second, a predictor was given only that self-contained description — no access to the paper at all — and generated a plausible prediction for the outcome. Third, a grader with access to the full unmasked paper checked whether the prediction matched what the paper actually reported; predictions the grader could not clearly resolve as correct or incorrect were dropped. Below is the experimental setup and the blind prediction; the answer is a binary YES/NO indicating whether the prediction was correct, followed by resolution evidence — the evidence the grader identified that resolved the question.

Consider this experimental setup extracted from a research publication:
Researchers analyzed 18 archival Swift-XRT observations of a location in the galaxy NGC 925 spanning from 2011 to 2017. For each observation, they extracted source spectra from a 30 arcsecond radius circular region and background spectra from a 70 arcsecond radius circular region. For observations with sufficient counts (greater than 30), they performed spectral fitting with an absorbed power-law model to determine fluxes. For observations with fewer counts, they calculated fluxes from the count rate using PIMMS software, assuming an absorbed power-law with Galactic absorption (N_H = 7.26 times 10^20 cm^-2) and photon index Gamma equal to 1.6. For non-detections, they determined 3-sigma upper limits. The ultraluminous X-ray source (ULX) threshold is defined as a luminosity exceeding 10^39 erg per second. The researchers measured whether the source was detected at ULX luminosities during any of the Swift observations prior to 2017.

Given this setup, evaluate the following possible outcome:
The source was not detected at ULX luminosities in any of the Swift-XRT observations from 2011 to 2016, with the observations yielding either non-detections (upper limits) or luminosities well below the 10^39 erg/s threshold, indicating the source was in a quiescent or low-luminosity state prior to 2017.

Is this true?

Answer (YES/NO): NO